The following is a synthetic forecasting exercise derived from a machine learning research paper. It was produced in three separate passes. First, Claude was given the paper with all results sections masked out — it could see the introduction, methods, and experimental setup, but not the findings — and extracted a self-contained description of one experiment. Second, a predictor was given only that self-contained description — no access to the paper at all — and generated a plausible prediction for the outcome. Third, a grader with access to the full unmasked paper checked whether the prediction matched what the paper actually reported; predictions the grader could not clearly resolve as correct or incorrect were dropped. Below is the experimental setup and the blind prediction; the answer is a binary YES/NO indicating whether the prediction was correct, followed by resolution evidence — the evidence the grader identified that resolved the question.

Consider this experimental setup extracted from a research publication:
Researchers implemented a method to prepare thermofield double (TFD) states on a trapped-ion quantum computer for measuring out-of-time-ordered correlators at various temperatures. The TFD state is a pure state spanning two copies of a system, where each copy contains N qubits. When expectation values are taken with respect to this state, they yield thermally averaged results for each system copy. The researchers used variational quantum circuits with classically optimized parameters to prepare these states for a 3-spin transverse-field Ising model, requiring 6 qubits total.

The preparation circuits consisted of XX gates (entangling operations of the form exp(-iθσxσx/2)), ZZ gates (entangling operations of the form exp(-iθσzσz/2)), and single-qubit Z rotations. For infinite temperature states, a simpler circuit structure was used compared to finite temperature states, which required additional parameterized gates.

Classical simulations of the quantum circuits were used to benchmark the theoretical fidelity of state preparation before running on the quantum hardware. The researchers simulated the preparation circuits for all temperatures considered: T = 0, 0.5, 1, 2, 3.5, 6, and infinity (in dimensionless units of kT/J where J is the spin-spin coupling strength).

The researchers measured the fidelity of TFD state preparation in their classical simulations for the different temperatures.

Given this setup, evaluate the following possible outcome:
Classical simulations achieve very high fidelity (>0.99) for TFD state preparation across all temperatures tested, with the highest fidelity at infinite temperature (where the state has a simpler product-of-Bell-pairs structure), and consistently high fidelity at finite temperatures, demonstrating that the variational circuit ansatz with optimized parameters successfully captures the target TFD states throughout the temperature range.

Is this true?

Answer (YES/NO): NO